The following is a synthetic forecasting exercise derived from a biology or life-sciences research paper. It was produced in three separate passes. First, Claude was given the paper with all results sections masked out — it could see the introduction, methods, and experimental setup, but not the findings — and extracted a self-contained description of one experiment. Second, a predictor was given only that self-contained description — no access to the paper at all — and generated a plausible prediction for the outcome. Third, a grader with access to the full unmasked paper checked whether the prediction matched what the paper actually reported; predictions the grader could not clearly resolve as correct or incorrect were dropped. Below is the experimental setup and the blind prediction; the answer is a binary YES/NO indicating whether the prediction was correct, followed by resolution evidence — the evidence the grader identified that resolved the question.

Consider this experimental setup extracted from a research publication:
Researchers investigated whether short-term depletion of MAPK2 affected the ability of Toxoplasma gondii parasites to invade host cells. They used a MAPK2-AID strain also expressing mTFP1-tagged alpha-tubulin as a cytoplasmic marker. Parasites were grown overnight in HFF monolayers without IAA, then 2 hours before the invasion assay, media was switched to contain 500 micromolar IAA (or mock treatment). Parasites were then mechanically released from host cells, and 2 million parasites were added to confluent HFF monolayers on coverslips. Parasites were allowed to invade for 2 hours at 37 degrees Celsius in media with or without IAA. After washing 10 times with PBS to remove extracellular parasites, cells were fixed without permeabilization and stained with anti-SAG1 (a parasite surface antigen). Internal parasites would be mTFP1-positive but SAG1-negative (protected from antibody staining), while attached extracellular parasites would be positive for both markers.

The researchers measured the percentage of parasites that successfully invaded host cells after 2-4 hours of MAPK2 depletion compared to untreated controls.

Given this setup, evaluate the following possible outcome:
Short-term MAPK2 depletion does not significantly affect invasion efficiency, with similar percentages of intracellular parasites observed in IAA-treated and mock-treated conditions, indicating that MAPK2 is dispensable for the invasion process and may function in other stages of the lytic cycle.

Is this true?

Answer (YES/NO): YES